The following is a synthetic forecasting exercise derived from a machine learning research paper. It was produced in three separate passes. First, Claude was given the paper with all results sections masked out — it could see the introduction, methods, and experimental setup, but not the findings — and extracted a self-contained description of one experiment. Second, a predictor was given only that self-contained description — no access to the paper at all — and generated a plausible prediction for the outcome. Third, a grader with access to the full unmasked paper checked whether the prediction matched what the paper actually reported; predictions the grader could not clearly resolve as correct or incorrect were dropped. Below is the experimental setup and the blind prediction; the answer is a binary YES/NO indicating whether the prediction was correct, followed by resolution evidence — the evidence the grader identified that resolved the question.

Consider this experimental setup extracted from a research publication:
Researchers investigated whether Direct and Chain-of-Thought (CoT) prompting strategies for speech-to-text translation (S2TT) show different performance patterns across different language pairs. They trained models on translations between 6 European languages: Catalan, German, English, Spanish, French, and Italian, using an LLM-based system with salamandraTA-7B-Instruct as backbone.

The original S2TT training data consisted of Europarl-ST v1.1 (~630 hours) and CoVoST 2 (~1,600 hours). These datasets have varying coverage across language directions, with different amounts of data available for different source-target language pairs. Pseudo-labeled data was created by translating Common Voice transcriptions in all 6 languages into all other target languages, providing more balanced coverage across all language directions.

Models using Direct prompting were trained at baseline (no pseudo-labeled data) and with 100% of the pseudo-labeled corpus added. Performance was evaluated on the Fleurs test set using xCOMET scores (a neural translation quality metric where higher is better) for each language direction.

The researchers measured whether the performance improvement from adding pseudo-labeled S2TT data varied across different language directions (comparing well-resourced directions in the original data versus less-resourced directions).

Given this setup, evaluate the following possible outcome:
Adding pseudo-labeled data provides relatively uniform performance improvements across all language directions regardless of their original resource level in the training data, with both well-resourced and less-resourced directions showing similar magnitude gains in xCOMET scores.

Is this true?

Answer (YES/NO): NO